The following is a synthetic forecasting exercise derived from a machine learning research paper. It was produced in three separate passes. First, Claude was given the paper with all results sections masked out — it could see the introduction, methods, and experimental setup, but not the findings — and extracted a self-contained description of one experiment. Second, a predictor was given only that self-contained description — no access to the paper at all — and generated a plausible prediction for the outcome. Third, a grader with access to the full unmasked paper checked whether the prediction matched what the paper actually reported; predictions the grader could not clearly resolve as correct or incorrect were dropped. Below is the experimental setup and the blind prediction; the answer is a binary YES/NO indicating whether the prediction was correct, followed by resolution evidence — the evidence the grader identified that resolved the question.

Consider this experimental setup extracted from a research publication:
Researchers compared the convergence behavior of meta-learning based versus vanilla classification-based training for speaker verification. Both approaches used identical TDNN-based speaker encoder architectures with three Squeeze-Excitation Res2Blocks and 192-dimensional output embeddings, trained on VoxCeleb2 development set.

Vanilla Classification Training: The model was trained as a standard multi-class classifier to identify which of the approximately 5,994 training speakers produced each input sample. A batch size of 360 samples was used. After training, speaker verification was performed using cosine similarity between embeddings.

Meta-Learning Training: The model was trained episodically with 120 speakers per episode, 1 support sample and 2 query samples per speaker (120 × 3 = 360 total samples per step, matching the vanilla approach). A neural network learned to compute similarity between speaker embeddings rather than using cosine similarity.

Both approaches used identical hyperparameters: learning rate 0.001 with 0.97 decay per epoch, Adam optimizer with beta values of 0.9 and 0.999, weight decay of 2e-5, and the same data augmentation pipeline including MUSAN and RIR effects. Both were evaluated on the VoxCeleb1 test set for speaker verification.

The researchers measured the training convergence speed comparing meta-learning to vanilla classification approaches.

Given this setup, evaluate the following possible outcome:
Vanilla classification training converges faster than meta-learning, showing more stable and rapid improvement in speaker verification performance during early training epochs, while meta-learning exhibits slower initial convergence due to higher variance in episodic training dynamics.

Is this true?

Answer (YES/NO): YES